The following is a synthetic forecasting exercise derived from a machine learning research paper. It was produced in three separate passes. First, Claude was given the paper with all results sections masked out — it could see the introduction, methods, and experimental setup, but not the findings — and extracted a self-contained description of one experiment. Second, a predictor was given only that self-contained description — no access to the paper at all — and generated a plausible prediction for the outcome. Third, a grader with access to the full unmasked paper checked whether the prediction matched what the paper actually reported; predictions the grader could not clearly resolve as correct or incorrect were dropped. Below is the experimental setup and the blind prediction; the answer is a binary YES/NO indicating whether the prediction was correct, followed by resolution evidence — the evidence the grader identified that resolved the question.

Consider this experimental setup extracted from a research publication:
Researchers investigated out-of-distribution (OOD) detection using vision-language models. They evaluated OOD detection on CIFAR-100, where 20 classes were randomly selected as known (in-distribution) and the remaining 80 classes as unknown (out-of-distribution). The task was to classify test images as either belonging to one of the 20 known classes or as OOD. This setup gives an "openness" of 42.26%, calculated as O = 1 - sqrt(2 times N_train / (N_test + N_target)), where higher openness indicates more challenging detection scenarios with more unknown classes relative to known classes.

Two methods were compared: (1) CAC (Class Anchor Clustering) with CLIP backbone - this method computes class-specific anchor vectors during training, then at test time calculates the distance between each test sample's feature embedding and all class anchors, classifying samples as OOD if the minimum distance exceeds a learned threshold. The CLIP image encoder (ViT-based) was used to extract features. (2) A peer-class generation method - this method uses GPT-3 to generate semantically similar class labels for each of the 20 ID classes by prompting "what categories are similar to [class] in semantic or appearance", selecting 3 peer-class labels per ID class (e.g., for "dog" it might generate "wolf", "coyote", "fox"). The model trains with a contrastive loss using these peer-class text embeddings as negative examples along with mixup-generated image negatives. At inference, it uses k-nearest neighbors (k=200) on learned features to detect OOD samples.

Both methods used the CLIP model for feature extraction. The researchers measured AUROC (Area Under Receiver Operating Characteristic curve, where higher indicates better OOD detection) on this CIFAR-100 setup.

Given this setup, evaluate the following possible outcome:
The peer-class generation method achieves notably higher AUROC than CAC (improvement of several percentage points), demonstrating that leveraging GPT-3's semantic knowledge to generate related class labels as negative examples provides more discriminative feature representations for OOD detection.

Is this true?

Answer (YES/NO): NO